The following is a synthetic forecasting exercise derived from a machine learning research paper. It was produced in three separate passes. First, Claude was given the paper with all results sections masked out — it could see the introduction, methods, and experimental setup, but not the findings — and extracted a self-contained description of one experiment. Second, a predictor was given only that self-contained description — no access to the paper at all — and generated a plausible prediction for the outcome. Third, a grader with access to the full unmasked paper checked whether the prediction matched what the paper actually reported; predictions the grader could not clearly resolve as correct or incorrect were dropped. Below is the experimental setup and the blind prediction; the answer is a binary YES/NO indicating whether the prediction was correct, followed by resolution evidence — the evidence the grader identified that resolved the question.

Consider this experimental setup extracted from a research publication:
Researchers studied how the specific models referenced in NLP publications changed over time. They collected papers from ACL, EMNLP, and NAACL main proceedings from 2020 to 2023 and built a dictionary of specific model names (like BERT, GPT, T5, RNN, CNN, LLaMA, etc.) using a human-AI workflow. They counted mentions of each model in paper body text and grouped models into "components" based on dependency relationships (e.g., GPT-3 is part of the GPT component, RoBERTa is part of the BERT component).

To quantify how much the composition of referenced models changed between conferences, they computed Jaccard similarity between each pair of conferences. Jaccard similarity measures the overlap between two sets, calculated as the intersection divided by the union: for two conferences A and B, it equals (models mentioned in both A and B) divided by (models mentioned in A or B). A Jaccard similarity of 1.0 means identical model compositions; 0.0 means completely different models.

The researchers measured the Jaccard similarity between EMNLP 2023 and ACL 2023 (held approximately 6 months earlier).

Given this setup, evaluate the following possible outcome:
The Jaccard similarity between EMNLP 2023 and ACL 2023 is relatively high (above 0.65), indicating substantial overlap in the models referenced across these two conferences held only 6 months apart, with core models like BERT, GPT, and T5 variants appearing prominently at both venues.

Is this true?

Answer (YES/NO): NO